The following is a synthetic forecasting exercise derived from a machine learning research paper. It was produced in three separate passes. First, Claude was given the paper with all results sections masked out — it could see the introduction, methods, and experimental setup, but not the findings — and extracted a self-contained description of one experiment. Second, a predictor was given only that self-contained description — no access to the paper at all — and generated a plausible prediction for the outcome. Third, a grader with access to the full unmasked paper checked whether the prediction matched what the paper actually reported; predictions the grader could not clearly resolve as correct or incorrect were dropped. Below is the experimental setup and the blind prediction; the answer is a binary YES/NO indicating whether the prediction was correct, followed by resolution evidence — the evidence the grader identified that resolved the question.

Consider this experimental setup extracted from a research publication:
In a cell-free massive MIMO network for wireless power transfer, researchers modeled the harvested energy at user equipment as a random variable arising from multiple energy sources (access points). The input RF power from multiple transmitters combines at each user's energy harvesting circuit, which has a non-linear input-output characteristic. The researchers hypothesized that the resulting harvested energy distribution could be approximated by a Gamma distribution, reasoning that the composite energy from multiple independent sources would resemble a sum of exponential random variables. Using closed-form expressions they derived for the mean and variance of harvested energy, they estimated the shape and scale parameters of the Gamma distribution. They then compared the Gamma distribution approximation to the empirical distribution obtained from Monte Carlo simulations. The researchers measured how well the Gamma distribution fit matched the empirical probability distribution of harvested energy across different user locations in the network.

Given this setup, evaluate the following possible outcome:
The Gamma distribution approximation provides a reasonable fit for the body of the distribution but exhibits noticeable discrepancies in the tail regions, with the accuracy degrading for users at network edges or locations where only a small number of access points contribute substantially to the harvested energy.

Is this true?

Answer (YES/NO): NO